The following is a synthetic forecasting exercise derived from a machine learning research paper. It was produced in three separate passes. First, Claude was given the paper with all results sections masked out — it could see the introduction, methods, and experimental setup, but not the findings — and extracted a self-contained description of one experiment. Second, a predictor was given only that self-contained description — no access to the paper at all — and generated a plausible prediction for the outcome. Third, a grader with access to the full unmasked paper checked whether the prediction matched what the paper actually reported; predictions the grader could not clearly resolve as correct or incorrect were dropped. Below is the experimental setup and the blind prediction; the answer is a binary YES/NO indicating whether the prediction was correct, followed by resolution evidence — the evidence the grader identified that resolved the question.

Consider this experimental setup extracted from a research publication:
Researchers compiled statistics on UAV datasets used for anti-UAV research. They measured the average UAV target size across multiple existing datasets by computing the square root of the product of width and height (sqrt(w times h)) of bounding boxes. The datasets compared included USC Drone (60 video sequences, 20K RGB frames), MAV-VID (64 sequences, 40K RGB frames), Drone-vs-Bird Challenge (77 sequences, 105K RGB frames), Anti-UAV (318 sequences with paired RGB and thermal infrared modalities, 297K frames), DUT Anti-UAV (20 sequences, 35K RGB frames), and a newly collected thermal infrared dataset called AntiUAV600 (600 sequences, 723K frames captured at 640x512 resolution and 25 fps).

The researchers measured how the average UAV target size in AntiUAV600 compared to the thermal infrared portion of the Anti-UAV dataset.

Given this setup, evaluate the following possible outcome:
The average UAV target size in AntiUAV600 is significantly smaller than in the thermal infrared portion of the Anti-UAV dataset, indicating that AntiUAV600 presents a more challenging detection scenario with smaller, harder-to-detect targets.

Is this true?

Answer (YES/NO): YES